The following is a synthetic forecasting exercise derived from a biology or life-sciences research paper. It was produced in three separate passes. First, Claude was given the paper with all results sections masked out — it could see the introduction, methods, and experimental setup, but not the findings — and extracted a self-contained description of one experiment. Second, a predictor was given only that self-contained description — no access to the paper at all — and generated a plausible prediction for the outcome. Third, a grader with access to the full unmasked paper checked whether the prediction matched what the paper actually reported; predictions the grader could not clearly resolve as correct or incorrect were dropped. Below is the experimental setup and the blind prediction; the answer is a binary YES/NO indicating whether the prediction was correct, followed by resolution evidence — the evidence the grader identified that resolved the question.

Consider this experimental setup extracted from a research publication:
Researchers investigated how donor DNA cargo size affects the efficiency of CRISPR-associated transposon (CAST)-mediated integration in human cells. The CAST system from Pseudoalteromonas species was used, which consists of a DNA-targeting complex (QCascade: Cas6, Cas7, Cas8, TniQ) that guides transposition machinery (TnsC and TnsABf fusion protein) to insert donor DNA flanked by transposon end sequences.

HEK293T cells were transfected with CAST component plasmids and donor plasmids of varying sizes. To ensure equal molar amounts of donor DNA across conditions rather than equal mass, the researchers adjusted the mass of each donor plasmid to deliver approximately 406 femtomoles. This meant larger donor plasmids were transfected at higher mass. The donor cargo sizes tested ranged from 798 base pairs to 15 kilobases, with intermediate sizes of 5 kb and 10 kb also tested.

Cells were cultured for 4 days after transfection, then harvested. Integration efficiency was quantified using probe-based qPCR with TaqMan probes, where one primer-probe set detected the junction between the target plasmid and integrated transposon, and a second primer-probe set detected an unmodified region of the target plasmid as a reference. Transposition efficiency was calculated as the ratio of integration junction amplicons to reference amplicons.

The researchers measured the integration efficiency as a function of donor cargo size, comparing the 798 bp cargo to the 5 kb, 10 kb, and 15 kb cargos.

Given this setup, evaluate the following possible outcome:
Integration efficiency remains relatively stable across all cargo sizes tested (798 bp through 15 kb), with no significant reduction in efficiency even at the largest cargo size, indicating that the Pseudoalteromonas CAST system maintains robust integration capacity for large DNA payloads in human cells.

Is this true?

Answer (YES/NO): NO